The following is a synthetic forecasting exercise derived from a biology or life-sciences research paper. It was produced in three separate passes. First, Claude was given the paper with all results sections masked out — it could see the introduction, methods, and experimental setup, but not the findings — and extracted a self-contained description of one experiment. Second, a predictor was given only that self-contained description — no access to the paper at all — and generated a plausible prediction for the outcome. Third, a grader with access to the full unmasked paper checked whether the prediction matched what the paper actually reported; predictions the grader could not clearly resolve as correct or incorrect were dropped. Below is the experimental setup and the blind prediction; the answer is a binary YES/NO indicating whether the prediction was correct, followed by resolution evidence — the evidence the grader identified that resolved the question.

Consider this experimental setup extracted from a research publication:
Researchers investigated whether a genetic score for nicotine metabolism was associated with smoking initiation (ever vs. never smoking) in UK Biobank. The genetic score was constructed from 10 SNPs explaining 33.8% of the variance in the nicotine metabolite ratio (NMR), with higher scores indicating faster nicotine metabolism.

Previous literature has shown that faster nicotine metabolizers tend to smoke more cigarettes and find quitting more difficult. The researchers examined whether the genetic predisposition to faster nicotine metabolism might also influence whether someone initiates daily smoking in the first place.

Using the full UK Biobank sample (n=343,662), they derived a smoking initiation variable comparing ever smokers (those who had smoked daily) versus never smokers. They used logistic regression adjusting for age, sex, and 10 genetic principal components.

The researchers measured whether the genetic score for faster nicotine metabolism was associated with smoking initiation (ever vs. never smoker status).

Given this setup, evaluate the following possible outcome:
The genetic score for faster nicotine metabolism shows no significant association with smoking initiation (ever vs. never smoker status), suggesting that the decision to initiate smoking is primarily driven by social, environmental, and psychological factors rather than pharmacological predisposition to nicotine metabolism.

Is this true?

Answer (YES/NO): YES